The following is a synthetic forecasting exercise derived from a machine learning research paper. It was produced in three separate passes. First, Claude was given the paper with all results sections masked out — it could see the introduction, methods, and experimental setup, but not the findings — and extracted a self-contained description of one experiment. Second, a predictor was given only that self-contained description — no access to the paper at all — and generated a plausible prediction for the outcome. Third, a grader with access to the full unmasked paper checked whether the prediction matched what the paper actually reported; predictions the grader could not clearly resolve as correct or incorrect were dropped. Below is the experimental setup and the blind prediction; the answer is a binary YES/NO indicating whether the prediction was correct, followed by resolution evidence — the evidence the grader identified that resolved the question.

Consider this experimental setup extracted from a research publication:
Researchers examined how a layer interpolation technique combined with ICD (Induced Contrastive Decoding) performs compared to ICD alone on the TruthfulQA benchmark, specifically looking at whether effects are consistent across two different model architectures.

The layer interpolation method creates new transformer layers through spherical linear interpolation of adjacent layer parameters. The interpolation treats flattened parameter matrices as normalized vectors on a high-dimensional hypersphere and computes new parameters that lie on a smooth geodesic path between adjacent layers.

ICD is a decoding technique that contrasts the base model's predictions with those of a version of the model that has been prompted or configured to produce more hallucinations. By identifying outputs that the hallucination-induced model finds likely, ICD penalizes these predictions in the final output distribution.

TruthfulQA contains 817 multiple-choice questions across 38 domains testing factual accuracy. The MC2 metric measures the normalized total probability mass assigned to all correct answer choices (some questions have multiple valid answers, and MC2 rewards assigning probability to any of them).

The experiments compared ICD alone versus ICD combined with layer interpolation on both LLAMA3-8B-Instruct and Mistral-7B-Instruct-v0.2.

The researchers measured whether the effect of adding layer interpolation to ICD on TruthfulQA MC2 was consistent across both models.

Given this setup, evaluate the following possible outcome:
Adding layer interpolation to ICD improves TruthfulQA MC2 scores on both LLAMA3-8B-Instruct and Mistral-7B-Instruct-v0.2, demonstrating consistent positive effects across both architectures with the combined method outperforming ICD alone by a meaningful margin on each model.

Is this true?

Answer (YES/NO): NO